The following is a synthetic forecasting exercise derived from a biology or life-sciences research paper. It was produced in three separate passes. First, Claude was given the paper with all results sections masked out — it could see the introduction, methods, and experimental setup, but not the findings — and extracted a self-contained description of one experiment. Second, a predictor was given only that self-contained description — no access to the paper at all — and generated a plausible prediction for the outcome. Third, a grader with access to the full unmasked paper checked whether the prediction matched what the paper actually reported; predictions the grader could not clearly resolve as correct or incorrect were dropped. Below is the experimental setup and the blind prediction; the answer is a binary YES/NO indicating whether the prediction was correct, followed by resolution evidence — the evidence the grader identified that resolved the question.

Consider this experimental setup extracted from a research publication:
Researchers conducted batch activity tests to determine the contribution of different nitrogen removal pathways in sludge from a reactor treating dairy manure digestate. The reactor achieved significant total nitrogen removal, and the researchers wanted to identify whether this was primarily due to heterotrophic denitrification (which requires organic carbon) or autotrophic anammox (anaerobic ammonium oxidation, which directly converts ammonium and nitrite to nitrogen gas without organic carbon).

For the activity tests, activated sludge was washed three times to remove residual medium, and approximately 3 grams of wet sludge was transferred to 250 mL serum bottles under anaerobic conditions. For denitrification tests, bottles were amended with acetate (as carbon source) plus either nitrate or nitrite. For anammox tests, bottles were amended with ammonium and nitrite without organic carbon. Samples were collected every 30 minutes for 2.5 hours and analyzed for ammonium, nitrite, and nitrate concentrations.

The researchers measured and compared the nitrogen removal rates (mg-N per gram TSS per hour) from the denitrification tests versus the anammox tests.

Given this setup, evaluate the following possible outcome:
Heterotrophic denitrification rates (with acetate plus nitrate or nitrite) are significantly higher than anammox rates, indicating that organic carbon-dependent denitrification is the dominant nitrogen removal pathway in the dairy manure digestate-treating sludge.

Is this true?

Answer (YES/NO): YES